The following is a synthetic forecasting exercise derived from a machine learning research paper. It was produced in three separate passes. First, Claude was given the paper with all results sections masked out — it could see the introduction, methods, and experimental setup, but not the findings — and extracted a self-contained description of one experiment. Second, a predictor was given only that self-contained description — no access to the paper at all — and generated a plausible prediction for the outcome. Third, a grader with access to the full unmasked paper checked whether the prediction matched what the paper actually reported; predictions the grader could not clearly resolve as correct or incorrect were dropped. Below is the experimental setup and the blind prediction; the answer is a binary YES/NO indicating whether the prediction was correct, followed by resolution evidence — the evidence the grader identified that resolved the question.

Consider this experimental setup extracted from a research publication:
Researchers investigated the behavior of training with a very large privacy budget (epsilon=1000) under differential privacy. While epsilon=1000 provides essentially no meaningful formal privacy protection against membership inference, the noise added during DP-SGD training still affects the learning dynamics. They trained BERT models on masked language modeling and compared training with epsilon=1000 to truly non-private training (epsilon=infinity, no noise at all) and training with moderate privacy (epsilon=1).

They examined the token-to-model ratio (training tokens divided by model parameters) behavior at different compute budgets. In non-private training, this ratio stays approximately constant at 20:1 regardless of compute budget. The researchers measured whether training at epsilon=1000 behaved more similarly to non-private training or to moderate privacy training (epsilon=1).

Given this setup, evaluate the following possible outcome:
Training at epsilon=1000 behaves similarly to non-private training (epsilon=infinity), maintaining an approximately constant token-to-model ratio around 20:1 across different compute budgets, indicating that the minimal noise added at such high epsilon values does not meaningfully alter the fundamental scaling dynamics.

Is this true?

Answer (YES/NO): NO